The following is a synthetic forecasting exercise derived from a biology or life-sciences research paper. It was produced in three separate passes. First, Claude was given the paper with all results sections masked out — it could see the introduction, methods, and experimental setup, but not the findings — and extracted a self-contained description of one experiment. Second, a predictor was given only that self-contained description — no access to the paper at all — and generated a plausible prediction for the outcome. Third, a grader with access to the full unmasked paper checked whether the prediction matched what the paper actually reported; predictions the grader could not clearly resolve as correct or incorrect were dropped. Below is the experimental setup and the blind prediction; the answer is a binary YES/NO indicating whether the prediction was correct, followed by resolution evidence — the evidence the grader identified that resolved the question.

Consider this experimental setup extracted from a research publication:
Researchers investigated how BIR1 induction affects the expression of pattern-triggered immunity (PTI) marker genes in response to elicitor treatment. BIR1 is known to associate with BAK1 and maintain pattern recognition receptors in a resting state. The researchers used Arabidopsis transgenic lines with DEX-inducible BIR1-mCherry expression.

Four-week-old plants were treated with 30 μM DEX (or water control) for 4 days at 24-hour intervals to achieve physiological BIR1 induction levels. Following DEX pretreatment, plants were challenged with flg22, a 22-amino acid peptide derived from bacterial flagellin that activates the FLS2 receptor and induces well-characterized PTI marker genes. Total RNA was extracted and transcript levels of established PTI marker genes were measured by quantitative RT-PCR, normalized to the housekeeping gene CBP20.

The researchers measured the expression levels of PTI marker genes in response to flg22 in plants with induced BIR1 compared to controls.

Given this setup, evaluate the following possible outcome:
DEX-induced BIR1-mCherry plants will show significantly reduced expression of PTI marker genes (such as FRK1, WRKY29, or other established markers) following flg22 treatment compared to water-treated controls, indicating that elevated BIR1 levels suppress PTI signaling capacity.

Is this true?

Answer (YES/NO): YES